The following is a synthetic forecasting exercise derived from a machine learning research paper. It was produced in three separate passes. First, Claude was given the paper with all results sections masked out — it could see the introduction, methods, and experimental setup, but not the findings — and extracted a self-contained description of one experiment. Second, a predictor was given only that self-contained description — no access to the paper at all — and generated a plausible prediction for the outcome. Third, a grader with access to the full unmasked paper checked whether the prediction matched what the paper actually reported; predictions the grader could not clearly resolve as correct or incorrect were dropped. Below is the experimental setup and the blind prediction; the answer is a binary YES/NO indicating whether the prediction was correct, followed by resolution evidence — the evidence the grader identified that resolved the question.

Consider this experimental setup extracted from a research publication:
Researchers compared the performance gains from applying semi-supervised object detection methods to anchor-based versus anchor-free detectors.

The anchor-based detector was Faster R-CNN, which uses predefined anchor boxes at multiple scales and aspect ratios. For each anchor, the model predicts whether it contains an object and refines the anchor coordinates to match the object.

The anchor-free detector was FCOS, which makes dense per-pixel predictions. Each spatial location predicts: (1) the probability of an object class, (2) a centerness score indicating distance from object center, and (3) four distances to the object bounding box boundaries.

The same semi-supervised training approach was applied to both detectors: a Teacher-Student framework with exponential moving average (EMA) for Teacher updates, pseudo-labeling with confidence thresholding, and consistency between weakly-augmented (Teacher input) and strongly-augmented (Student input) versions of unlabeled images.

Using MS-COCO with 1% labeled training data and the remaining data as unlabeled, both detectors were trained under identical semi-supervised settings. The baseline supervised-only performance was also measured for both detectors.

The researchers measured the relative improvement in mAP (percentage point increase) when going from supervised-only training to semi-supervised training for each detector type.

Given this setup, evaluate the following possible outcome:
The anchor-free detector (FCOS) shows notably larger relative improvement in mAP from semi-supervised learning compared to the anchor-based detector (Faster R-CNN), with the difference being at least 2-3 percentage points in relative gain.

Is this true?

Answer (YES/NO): NO